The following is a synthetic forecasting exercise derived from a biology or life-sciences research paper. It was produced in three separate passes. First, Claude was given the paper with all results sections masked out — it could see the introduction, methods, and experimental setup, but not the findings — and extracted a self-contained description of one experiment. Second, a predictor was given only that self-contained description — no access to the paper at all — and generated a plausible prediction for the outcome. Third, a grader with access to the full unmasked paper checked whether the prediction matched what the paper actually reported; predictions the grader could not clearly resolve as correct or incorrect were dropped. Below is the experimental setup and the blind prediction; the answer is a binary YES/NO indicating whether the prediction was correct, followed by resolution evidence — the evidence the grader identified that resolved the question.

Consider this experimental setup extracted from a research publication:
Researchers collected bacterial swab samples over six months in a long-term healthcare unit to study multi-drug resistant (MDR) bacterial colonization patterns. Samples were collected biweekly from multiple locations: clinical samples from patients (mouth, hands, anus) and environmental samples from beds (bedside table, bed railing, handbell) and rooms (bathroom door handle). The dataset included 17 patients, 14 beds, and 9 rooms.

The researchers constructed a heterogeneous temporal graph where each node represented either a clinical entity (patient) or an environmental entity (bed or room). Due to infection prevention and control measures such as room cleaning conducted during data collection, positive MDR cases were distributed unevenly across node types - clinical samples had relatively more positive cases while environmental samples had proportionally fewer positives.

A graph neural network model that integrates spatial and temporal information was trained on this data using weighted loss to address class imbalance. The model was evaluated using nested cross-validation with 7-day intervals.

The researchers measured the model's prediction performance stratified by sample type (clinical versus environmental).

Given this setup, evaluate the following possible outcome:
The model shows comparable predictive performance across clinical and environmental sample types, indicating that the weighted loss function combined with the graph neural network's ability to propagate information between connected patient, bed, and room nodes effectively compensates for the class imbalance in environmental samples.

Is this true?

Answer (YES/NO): NO